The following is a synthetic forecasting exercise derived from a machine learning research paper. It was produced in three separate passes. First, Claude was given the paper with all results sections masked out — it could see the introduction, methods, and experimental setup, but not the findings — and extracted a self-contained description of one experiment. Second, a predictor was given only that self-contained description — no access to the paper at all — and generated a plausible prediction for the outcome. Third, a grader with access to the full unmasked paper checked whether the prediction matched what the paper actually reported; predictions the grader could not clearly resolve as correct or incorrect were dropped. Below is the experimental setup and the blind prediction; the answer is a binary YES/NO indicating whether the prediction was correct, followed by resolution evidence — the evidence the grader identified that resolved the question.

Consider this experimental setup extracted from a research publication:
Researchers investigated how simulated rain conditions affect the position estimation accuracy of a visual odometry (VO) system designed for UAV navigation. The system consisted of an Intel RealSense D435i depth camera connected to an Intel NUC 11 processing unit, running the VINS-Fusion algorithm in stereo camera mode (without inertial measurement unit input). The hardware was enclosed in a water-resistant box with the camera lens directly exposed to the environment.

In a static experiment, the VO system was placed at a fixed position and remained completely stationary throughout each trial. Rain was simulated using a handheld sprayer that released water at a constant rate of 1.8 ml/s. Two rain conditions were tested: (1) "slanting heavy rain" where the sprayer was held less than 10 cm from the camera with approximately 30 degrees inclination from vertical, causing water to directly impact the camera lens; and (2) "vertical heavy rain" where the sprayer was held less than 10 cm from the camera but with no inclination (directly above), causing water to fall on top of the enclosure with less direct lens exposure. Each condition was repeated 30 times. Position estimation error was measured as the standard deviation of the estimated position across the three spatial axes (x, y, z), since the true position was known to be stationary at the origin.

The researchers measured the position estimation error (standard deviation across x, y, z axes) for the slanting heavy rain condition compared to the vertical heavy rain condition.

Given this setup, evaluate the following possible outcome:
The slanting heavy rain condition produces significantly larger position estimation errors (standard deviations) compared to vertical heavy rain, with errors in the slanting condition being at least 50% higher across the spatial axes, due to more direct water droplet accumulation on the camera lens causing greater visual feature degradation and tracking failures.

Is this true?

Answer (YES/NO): YES